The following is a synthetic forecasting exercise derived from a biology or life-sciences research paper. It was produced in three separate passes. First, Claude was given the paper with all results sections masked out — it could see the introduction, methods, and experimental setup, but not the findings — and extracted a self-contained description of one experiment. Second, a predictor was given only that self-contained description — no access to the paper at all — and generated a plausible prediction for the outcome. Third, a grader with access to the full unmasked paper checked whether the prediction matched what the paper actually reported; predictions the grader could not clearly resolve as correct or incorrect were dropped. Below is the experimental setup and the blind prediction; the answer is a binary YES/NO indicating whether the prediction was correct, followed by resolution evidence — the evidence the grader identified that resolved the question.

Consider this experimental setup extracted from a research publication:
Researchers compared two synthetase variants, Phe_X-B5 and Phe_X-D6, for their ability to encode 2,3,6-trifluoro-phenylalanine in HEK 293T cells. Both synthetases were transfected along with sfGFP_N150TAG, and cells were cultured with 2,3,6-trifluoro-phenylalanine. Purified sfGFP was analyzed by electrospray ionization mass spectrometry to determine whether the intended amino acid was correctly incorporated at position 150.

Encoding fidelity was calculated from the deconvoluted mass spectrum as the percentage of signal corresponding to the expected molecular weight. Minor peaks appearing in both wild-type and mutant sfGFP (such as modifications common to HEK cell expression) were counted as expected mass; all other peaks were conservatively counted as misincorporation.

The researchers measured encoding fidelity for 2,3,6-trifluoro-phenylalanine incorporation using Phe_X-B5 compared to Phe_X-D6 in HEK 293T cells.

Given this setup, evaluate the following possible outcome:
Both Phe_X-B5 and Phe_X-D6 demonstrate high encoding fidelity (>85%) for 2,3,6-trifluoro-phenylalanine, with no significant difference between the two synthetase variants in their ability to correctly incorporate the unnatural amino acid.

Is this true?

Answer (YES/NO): YES